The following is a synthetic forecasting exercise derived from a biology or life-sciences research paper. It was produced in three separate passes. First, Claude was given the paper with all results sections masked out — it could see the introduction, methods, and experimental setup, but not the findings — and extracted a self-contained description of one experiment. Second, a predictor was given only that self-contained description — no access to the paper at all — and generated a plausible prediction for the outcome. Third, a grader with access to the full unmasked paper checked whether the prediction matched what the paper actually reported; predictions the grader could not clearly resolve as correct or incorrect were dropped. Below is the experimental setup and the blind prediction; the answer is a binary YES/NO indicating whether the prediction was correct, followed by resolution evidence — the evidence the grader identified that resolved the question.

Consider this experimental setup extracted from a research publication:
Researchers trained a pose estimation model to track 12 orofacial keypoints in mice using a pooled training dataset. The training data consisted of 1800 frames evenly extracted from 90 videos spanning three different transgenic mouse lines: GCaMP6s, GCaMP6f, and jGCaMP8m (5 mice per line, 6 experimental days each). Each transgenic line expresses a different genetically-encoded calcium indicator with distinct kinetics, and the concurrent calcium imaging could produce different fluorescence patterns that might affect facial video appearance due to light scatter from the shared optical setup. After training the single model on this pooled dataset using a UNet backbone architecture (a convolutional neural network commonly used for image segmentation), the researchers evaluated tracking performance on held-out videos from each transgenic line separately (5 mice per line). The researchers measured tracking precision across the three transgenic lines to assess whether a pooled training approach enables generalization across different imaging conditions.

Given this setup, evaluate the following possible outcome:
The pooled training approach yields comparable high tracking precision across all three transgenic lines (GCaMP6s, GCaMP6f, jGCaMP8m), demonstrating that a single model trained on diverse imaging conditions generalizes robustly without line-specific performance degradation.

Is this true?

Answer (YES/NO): YES